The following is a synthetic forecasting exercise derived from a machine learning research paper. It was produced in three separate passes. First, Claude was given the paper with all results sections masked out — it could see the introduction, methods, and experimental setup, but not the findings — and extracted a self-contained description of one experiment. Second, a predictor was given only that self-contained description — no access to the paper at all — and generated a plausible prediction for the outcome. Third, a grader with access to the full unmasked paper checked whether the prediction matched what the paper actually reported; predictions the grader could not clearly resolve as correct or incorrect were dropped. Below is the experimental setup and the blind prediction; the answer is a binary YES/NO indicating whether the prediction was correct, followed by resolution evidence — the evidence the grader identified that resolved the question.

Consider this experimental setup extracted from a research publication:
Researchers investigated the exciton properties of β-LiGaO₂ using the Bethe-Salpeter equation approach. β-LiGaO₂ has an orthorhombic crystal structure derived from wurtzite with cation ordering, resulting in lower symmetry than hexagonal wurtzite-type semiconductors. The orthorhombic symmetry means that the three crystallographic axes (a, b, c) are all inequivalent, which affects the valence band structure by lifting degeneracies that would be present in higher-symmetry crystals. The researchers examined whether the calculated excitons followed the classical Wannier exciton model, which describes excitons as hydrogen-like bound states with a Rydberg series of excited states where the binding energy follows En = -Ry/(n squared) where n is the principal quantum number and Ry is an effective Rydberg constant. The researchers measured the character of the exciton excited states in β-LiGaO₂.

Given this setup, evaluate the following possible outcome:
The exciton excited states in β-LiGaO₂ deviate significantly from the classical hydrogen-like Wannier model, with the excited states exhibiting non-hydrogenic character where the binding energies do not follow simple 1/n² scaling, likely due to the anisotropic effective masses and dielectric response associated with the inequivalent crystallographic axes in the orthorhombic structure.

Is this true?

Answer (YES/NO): YES